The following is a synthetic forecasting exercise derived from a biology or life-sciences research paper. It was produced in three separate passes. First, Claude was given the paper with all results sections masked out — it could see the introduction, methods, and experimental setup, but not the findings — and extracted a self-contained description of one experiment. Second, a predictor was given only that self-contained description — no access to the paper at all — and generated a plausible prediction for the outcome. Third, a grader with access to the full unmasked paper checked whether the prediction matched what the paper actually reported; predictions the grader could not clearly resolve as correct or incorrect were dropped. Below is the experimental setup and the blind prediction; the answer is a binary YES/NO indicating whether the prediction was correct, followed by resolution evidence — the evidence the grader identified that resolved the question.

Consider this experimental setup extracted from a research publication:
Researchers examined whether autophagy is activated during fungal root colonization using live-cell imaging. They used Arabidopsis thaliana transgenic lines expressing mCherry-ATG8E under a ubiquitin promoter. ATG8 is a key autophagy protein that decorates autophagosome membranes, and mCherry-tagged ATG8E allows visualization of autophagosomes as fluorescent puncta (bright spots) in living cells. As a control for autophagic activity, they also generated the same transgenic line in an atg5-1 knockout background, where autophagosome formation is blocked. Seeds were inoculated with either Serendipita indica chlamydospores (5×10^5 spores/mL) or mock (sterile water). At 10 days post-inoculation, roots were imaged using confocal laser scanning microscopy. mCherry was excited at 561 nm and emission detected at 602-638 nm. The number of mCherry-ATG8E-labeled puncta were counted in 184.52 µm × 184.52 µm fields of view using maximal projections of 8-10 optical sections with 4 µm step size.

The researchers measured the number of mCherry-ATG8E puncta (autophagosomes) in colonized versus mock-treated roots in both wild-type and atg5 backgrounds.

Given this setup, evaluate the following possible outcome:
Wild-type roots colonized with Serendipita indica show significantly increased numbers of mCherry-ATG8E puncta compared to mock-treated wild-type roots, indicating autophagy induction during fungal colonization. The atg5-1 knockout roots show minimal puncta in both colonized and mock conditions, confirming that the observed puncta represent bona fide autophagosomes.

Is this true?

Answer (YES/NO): NO